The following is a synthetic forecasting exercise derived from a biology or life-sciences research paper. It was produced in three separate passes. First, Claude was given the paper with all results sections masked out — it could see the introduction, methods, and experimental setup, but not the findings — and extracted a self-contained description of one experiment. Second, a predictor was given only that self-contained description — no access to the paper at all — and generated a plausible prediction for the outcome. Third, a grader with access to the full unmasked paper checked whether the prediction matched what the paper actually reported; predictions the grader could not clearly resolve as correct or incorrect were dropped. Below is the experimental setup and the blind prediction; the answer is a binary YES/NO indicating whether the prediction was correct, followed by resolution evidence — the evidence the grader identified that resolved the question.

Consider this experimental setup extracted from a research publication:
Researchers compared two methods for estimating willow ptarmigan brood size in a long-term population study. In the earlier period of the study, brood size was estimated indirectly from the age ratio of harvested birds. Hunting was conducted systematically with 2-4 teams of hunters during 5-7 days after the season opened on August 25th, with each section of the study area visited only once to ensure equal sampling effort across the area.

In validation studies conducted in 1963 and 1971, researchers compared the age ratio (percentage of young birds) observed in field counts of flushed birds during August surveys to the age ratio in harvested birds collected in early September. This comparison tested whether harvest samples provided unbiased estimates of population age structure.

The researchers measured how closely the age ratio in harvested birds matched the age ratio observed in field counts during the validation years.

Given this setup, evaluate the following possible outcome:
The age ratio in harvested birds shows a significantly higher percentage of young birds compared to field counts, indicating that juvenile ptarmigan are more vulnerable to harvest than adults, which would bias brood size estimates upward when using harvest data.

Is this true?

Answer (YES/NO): NO